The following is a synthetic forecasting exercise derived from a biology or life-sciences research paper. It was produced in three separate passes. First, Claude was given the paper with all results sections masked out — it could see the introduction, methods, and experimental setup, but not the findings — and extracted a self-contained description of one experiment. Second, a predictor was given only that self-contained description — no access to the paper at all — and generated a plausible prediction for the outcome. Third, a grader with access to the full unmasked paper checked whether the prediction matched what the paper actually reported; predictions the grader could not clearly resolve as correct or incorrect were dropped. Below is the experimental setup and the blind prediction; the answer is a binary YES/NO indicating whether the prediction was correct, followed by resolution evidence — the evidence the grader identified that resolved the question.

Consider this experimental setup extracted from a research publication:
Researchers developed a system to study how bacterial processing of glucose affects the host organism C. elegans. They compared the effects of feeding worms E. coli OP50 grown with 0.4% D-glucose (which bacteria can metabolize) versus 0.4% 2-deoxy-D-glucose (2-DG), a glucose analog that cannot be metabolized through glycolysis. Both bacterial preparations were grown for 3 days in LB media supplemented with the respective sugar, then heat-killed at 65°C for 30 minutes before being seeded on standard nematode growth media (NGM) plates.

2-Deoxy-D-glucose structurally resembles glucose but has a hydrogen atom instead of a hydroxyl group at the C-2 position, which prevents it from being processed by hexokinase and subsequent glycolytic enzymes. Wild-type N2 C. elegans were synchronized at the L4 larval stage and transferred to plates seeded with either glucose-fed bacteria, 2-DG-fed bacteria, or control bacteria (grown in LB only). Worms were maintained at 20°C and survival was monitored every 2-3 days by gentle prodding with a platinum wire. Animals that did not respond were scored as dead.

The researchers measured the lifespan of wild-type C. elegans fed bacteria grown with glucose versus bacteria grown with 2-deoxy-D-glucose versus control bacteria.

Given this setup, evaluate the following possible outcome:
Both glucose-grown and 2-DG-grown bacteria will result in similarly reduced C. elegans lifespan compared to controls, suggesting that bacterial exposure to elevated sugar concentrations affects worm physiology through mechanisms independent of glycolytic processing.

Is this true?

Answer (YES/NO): NO